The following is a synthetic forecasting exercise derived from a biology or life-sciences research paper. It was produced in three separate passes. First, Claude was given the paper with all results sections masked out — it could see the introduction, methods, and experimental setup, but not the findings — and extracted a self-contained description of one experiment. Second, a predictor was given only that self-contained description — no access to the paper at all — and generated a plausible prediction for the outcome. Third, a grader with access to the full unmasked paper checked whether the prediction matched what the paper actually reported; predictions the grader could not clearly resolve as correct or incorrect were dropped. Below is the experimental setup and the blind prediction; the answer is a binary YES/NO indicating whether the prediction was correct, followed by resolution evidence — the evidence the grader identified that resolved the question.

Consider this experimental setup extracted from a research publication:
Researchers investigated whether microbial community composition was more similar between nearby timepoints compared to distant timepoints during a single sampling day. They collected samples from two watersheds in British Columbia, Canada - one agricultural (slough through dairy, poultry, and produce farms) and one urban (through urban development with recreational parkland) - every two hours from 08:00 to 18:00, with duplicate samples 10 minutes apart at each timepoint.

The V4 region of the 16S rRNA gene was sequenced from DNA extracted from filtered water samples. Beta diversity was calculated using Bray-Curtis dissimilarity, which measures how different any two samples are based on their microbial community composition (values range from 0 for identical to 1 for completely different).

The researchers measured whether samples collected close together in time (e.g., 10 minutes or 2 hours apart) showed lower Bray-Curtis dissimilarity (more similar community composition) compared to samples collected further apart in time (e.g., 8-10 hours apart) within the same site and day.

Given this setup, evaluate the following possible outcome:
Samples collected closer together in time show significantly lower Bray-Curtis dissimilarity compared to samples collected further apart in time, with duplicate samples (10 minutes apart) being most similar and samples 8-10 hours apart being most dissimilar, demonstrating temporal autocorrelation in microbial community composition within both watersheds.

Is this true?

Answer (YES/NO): NO